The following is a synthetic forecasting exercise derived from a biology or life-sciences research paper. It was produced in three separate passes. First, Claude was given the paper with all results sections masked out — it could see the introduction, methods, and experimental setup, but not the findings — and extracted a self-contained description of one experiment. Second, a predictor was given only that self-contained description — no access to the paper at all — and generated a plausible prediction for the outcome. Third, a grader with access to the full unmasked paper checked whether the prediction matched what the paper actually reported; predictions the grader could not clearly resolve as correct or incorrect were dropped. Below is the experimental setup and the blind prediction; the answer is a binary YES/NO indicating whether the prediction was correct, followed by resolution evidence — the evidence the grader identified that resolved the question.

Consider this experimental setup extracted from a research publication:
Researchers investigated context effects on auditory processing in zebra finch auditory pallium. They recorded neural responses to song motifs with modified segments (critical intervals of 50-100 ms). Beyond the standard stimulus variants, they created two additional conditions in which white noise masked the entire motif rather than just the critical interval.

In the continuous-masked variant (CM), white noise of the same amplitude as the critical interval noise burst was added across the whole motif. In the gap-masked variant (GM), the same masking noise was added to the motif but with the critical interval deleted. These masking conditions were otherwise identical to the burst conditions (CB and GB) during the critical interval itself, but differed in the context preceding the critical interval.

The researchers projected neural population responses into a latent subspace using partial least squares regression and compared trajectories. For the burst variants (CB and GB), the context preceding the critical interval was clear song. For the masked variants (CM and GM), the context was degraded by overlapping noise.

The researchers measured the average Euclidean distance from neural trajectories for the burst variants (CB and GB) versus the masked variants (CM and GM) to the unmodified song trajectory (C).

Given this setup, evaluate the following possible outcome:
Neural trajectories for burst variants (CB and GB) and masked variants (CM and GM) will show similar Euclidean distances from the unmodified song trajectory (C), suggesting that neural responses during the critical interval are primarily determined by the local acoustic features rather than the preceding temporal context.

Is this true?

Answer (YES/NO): NO